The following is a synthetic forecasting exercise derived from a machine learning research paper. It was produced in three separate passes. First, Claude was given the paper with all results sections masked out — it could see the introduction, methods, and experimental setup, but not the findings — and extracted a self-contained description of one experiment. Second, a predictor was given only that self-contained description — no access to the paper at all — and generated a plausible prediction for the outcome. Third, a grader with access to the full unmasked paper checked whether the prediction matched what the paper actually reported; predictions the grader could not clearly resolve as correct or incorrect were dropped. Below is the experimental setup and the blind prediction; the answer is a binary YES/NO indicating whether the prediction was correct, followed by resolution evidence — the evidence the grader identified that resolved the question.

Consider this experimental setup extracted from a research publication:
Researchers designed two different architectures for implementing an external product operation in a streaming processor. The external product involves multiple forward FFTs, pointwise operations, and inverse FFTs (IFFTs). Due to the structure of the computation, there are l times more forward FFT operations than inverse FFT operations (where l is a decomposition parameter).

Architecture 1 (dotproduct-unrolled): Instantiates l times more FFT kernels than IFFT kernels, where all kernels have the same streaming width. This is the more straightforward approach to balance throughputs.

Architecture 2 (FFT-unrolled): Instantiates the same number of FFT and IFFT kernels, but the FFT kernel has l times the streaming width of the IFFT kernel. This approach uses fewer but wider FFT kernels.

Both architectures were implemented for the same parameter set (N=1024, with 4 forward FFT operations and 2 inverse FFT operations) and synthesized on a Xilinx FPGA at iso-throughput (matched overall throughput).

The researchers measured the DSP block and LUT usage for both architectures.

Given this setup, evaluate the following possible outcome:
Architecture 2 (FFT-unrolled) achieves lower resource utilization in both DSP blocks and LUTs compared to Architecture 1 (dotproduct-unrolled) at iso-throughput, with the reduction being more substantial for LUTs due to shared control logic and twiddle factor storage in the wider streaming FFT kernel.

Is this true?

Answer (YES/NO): NO